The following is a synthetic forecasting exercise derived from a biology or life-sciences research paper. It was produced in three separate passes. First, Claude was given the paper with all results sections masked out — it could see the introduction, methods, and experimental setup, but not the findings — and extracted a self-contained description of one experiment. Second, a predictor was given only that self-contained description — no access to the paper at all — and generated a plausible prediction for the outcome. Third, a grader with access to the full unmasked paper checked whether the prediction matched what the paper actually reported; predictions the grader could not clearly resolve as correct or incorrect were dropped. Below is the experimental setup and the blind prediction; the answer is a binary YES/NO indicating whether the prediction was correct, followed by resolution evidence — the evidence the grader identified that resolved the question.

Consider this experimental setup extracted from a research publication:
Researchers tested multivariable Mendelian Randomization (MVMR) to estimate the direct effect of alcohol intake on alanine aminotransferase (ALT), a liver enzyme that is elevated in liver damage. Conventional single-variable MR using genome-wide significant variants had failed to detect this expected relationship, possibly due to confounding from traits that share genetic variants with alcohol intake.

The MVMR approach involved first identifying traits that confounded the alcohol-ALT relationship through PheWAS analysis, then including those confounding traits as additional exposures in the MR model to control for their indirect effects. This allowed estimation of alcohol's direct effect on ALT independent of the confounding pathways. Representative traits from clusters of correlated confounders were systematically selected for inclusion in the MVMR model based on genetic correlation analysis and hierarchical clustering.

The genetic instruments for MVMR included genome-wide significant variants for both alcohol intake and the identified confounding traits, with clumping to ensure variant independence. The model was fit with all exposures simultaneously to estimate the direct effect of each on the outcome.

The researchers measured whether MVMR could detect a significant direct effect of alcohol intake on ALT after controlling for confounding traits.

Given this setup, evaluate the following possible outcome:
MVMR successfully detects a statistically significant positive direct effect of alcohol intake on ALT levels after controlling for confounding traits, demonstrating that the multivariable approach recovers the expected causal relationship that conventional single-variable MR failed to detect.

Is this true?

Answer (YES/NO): YES